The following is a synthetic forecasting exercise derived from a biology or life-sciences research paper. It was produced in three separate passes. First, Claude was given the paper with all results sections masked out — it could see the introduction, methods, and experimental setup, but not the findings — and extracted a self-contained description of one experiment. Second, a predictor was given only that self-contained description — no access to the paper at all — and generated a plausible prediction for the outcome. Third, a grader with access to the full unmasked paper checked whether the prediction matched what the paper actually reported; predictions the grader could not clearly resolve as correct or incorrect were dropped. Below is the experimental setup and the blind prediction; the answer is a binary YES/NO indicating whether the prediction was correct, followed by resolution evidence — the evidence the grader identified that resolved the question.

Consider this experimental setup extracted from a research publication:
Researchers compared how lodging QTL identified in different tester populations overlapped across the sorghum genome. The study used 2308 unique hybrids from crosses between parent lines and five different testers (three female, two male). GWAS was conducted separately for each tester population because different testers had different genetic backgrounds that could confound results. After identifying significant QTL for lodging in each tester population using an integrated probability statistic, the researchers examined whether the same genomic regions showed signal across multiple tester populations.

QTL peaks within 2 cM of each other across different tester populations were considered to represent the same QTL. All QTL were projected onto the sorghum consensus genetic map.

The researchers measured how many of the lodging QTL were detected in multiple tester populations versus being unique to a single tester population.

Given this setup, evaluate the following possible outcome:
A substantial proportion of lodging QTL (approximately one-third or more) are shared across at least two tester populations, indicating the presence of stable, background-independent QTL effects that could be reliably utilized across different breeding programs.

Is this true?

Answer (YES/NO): YES